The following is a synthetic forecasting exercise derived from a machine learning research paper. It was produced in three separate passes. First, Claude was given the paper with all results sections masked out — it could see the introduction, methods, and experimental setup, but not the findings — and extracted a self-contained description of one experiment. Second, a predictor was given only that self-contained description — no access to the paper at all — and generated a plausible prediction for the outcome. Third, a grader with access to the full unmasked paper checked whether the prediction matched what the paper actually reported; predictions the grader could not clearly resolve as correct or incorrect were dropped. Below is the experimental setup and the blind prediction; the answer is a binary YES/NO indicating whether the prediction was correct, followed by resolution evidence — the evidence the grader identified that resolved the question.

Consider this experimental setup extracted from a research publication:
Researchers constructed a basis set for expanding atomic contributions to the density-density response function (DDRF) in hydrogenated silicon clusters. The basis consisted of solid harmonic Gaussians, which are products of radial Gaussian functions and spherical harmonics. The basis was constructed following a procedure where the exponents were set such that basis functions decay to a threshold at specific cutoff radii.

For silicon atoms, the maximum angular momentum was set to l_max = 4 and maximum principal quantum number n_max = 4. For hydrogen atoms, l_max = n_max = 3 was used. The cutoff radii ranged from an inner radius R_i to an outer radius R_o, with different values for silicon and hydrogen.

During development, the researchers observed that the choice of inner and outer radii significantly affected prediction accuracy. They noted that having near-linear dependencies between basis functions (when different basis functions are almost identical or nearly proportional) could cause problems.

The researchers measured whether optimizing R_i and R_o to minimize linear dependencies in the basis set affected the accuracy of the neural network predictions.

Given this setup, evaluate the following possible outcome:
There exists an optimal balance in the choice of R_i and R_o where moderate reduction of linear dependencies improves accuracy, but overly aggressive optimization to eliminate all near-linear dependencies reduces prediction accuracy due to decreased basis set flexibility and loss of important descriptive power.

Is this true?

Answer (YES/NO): NO